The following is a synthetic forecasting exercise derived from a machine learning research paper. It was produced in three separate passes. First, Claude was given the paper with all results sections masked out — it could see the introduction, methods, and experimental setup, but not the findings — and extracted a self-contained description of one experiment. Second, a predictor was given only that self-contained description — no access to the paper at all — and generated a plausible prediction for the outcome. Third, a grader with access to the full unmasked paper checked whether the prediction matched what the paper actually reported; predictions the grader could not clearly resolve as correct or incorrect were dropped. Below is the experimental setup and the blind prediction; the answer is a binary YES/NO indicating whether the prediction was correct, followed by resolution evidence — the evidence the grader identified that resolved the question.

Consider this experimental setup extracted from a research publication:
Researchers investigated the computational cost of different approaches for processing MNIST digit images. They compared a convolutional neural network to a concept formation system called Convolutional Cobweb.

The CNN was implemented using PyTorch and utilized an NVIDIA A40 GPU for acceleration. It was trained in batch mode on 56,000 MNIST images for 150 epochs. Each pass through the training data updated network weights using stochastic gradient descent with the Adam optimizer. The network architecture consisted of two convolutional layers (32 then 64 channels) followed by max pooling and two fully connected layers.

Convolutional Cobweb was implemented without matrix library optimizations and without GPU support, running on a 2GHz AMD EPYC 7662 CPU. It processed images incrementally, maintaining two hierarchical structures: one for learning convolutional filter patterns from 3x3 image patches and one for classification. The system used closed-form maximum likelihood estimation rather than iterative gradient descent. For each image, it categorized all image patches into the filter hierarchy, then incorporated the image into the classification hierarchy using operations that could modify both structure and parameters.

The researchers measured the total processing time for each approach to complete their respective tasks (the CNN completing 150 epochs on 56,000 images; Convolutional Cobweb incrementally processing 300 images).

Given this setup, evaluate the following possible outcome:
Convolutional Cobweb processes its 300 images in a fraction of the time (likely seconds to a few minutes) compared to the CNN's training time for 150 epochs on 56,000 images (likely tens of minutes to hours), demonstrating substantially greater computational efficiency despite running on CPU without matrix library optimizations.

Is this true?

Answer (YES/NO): NO